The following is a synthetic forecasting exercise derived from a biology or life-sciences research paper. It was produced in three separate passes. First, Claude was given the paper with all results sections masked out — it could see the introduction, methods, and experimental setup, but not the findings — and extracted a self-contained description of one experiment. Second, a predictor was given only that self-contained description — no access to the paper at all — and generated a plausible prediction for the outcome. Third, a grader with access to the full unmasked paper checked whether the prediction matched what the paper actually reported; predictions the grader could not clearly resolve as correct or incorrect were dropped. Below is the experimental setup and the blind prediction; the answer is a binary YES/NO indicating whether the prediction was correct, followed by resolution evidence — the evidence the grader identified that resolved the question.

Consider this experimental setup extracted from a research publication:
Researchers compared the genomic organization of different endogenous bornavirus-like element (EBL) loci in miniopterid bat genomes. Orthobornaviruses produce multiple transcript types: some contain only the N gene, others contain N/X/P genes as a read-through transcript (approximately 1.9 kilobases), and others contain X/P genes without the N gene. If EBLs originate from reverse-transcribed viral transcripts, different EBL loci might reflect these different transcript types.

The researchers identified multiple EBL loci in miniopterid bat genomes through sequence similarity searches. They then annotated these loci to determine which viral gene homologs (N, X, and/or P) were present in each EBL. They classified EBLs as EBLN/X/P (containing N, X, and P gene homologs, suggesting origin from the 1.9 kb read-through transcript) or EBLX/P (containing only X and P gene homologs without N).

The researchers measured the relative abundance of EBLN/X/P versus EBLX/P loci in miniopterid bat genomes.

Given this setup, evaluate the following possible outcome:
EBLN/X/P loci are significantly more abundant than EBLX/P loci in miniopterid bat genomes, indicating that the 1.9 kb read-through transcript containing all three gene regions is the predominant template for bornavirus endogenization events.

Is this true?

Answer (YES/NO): YES